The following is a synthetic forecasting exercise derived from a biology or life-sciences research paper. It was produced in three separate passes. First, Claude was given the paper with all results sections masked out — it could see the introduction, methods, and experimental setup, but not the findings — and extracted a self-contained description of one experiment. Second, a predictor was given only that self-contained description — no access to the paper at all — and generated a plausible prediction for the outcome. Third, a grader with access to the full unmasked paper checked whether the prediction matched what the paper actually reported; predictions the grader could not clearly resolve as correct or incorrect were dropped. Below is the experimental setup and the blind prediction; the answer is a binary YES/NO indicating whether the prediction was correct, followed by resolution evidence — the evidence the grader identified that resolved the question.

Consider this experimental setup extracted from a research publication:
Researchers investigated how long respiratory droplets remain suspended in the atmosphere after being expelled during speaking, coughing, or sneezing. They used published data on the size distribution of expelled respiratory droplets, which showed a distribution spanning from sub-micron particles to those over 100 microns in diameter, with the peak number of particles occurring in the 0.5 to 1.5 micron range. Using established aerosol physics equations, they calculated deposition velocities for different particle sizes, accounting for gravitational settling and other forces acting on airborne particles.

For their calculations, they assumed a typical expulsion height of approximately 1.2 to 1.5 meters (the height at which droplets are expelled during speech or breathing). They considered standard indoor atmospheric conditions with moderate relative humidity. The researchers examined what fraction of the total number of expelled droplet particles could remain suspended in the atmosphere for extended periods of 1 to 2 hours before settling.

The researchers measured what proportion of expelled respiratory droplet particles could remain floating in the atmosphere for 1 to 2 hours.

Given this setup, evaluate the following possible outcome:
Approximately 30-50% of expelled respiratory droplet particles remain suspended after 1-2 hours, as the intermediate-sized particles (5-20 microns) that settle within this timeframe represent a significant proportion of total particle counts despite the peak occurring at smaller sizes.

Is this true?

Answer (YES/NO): NO